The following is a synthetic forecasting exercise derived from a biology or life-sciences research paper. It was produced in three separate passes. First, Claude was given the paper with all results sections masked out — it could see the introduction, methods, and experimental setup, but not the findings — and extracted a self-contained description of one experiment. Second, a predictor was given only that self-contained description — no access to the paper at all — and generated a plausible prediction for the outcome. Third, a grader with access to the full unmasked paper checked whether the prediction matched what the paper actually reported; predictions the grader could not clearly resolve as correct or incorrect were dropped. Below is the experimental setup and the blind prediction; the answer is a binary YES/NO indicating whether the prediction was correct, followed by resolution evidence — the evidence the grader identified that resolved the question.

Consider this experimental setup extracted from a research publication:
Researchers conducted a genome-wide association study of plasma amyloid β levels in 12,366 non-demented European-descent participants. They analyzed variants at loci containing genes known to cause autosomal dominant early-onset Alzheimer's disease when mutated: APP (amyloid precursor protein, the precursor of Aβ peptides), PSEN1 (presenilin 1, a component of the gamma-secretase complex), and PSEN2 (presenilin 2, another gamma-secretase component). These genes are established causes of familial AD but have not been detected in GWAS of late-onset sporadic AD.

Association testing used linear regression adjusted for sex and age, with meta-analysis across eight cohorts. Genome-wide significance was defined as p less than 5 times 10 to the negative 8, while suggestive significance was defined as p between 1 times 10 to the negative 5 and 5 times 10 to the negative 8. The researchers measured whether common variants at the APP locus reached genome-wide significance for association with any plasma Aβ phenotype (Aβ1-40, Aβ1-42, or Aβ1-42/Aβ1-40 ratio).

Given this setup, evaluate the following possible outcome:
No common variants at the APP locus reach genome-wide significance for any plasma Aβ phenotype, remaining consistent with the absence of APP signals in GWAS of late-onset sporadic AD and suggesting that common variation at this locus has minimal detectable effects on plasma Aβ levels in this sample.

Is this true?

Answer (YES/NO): YES